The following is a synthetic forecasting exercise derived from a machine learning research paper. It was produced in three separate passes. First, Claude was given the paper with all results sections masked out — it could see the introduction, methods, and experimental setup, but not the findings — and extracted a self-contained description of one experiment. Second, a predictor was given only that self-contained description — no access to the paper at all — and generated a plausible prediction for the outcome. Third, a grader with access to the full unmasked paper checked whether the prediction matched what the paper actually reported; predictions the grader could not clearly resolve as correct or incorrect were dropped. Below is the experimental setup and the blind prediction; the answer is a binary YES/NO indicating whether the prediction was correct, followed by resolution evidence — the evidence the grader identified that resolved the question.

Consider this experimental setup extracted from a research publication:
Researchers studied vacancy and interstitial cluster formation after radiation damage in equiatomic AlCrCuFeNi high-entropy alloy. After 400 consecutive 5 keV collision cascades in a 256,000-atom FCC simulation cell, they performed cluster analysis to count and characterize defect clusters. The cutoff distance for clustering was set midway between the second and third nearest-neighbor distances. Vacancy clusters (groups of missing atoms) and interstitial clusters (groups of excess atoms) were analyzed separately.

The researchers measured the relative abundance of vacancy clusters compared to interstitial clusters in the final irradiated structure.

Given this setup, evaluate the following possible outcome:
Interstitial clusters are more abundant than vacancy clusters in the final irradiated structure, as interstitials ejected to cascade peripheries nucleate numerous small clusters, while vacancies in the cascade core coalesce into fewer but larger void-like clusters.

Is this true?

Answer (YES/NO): NO